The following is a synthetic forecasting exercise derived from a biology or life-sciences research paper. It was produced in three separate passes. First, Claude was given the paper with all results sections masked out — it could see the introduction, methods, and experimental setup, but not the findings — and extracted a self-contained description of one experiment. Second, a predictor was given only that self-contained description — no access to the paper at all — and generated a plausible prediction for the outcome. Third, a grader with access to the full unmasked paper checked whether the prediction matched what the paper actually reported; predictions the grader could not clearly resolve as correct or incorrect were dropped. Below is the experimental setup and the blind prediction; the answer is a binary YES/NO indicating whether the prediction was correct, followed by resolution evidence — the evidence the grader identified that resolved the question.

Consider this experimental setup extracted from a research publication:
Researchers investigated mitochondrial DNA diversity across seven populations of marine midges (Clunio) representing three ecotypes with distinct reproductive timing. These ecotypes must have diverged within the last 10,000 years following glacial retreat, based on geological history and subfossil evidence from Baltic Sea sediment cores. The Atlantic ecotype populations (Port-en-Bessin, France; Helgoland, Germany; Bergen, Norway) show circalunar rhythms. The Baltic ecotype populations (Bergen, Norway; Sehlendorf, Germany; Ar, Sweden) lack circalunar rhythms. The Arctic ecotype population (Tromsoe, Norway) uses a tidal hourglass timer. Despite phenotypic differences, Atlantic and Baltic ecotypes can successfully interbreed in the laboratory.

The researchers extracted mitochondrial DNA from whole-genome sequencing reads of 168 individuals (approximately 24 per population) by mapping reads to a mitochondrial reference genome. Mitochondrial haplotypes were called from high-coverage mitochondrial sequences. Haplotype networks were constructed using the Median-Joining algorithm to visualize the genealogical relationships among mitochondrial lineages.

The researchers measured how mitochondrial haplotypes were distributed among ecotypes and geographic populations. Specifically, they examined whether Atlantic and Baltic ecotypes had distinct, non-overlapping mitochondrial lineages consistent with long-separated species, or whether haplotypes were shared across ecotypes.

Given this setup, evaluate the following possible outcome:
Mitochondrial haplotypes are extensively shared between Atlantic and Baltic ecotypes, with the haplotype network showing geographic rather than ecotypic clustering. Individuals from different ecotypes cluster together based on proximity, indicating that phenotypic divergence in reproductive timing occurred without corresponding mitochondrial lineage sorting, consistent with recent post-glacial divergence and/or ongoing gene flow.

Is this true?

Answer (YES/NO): NO